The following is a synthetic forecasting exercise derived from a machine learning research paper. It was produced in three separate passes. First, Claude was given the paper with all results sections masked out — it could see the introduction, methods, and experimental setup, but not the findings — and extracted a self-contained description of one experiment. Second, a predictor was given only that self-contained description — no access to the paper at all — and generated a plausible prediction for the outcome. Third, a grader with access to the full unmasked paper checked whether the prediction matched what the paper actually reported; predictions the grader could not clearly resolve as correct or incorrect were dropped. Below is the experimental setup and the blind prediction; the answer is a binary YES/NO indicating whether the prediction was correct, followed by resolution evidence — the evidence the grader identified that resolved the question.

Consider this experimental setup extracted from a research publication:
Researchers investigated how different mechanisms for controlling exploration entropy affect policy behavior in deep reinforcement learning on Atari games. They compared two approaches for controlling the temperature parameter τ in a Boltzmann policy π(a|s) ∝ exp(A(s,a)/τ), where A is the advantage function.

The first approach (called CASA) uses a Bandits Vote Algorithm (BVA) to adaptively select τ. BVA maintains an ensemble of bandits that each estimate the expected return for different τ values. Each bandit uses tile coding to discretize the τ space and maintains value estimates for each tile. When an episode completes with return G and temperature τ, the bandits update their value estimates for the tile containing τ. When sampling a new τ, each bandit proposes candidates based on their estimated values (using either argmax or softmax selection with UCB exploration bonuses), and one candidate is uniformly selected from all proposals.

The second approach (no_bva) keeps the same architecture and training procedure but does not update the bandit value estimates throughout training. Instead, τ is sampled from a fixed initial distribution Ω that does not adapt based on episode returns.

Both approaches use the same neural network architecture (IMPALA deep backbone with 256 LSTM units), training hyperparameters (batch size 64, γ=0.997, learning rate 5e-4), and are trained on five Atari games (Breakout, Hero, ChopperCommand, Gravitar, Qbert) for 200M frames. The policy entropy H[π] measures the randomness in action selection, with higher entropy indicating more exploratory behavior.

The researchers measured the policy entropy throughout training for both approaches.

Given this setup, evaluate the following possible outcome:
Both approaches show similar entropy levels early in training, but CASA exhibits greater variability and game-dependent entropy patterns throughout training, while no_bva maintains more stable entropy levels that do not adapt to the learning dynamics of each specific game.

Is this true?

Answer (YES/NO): NO